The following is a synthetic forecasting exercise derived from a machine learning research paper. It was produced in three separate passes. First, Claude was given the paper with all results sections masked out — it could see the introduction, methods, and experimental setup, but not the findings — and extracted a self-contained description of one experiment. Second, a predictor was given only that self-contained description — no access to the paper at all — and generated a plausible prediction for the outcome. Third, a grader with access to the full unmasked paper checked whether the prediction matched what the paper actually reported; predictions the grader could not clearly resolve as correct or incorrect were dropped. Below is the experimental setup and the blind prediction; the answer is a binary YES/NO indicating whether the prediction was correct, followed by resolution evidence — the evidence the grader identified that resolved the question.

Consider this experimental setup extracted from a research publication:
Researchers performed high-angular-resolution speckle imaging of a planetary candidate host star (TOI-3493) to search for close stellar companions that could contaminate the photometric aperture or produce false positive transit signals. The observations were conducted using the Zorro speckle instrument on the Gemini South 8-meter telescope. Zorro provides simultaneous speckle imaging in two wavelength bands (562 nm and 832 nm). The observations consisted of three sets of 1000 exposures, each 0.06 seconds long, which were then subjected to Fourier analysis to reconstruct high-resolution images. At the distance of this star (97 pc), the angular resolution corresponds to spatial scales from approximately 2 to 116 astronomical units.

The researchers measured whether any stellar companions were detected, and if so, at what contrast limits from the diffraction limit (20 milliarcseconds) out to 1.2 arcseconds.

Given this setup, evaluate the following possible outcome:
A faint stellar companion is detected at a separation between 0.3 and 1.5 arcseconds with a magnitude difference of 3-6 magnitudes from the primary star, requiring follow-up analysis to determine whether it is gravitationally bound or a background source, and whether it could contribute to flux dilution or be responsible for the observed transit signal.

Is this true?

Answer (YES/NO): NO